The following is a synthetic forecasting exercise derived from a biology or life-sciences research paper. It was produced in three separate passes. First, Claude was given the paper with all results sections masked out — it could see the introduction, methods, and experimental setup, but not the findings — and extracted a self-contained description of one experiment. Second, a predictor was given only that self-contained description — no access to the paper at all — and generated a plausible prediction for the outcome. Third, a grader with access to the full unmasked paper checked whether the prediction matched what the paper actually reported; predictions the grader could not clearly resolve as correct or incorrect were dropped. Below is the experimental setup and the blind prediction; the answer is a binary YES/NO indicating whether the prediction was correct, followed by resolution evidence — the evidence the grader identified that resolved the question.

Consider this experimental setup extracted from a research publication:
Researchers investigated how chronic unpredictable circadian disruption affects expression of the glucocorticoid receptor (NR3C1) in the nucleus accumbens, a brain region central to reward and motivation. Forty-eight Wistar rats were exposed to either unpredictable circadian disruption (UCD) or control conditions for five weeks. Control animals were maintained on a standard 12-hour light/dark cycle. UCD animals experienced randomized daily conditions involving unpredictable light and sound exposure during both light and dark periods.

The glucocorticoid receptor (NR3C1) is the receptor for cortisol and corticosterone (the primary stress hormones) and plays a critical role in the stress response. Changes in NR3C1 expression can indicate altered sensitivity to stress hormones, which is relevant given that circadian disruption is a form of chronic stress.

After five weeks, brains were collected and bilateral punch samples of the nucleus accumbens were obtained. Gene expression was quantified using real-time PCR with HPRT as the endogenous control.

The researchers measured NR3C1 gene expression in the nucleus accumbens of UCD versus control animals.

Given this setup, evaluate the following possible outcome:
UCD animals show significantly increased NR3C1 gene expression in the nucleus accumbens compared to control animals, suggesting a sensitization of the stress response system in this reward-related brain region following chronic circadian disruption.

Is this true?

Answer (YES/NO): YES